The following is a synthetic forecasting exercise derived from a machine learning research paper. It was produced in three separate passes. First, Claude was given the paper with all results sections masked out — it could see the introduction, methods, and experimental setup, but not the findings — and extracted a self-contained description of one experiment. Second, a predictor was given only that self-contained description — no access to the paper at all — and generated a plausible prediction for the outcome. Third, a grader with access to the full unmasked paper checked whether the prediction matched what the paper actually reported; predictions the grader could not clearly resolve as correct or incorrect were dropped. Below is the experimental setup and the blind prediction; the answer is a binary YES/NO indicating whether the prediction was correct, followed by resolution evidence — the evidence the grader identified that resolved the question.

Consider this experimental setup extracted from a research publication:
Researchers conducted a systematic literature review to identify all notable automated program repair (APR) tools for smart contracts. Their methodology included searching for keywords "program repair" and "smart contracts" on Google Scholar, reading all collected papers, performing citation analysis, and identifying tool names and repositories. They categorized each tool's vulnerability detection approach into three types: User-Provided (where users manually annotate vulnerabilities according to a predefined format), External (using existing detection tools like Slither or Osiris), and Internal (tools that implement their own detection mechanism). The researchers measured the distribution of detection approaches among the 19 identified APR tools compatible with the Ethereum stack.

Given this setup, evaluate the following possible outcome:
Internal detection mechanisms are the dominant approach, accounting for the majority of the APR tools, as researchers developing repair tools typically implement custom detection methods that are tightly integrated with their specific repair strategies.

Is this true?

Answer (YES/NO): NO